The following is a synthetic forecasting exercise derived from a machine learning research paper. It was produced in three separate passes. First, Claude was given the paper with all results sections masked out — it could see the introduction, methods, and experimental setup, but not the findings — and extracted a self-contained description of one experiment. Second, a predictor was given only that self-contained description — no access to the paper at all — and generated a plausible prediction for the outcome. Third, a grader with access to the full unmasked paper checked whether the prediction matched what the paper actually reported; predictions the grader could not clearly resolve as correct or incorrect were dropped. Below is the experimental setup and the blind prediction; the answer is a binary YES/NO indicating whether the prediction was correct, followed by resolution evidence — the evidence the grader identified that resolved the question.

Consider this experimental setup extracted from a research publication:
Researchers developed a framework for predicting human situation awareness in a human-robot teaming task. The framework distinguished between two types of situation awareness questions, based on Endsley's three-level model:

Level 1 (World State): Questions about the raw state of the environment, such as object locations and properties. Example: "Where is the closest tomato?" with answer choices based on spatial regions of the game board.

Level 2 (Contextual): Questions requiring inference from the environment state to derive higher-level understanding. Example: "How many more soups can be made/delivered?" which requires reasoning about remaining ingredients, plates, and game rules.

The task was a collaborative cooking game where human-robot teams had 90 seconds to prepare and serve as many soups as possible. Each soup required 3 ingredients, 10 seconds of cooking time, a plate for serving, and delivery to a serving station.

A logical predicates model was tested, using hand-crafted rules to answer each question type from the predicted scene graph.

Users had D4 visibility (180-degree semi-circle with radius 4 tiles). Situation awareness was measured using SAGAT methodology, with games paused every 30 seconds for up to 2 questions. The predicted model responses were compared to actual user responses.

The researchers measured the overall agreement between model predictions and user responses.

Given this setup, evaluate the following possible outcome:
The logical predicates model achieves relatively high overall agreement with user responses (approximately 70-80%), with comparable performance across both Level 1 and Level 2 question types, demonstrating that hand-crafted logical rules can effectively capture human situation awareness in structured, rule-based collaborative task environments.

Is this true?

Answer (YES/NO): NO